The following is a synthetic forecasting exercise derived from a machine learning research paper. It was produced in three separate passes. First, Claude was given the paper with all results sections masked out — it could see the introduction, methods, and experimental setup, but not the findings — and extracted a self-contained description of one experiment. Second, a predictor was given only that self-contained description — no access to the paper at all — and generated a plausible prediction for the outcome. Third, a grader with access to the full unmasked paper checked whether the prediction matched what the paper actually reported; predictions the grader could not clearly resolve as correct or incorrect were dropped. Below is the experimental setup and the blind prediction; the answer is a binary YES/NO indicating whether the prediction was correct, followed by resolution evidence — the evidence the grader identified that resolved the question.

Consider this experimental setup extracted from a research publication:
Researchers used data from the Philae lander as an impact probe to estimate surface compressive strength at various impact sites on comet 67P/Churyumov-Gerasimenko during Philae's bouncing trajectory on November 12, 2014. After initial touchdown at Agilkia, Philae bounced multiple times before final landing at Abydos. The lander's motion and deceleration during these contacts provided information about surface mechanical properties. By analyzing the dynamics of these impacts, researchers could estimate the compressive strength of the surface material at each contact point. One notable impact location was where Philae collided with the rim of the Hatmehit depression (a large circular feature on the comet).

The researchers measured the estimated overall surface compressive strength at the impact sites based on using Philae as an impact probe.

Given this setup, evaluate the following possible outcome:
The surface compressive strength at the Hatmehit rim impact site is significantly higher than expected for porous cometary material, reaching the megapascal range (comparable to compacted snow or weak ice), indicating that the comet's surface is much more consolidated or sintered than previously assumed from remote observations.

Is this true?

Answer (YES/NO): NO